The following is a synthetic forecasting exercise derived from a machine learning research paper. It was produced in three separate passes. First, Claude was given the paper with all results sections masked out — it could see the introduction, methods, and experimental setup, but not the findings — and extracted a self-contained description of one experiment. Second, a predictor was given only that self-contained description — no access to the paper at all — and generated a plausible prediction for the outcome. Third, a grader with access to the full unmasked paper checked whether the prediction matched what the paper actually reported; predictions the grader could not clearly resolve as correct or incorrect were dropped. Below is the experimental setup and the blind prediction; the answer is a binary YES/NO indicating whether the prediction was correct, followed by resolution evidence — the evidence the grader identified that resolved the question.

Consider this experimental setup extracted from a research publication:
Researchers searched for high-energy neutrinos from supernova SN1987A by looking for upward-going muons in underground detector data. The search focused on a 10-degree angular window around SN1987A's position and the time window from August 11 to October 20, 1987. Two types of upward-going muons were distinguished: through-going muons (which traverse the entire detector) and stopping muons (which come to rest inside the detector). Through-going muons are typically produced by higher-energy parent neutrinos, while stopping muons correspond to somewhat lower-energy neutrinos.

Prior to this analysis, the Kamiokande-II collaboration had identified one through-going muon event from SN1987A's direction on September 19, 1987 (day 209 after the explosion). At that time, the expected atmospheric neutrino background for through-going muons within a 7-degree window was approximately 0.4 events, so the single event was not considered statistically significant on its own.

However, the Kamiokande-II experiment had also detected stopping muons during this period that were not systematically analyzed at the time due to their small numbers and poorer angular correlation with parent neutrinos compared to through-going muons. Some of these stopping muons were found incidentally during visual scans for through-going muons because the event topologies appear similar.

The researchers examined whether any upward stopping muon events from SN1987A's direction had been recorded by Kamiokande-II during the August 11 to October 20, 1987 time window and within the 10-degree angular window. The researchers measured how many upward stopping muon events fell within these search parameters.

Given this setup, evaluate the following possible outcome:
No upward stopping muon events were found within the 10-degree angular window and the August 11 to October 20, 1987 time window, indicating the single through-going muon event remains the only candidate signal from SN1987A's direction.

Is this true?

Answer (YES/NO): NO